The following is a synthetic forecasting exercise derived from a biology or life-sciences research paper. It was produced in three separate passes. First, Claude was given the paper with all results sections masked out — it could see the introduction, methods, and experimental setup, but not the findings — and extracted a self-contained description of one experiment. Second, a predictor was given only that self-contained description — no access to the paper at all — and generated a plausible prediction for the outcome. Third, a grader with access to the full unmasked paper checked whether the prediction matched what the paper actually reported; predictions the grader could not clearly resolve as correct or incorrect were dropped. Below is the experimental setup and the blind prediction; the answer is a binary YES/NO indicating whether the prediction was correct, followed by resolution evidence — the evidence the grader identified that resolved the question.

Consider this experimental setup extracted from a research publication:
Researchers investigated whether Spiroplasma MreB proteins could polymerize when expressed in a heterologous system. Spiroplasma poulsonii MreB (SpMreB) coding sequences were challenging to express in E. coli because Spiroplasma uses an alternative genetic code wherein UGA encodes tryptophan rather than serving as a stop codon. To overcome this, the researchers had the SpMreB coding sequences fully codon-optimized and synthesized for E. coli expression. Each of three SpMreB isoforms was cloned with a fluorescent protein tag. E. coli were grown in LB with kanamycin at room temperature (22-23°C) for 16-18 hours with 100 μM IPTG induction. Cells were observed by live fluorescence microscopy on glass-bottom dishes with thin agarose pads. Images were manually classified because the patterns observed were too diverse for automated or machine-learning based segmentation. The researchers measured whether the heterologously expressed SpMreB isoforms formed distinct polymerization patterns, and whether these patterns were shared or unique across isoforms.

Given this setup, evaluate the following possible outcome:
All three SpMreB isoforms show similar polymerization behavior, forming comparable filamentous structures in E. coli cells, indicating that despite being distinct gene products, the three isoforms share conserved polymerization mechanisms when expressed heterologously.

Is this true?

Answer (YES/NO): NO